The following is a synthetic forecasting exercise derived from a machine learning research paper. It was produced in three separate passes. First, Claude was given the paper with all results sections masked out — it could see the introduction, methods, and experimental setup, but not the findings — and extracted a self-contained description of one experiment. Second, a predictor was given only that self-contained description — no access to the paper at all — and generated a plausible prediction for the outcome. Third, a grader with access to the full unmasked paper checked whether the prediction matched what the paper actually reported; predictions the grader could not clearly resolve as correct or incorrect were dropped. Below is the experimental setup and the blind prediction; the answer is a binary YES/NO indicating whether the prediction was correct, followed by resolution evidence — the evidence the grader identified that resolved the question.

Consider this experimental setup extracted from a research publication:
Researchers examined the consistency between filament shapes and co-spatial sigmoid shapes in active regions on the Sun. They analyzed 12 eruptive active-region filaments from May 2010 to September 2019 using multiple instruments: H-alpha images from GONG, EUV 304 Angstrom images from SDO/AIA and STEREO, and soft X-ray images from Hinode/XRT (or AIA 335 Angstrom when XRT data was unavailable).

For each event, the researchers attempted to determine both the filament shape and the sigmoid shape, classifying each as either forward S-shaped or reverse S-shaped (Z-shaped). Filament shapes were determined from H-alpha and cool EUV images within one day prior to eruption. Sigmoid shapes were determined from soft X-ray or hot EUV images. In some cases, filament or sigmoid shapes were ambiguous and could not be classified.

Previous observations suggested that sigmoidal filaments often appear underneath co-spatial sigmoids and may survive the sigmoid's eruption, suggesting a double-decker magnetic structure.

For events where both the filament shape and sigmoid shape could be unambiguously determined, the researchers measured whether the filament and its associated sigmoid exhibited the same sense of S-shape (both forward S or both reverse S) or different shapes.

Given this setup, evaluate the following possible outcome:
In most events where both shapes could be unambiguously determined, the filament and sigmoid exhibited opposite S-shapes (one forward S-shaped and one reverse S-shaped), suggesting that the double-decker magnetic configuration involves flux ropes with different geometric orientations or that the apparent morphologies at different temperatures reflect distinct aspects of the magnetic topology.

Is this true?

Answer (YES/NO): NO